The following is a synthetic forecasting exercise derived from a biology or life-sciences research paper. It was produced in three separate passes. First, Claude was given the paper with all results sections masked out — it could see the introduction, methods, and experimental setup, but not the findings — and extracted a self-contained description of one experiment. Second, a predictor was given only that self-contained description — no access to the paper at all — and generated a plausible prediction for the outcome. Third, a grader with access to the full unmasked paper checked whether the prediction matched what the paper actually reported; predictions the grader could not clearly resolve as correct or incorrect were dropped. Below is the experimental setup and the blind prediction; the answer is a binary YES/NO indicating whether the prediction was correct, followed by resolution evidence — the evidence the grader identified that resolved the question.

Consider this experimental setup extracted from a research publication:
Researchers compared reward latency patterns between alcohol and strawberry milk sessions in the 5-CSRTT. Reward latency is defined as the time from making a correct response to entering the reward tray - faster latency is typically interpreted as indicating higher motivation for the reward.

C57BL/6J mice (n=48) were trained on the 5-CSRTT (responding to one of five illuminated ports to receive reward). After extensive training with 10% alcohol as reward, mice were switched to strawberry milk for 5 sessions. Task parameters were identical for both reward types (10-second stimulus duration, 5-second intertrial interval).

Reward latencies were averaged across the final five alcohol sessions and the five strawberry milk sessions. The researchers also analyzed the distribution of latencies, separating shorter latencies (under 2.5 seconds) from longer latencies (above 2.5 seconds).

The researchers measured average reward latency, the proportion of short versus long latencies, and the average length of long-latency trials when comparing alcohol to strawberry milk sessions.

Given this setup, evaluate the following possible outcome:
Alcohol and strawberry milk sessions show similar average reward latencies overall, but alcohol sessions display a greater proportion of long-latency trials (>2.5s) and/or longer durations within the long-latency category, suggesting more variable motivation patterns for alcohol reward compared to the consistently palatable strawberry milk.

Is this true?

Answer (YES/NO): NO